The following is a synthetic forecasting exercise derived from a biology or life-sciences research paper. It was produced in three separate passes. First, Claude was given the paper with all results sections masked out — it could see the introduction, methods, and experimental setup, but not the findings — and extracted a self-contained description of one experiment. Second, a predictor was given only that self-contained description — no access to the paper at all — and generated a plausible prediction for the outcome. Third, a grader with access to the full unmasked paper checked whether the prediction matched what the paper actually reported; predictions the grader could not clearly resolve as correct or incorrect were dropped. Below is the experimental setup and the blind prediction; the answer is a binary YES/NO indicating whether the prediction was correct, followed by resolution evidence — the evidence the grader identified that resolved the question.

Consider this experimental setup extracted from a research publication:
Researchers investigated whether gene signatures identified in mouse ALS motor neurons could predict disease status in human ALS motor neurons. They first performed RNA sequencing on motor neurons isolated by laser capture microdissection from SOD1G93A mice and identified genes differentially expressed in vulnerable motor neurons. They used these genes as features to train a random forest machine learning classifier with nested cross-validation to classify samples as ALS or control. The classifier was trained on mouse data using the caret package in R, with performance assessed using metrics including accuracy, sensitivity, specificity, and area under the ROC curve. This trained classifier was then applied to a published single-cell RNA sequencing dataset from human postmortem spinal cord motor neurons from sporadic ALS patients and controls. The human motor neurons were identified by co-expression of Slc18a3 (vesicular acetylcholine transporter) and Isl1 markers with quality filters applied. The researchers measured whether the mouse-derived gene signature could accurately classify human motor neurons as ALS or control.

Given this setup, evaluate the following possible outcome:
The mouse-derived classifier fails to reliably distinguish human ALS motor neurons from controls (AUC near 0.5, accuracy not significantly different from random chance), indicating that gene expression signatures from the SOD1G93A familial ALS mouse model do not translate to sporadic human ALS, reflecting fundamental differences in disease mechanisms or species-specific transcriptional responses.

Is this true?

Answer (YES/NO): NO